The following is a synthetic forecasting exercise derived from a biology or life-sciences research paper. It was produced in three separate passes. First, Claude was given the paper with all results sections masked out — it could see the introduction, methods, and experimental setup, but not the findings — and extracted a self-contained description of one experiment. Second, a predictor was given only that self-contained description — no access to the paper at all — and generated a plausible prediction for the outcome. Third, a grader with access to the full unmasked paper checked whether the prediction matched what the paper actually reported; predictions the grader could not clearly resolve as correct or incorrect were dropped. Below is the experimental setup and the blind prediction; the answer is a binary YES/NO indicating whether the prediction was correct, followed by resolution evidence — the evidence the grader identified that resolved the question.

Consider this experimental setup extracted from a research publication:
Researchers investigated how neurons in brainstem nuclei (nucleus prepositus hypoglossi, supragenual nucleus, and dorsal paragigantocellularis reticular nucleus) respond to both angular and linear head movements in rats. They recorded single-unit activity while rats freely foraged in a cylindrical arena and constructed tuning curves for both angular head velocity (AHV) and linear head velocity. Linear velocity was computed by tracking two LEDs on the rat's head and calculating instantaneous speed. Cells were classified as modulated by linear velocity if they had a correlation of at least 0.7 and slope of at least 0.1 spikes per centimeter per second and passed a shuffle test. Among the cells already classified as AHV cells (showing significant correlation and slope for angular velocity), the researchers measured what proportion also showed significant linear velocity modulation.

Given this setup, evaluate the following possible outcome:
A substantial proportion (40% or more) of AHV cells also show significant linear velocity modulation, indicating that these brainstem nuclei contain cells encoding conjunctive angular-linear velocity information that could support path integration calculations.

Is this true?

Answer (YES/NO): YES